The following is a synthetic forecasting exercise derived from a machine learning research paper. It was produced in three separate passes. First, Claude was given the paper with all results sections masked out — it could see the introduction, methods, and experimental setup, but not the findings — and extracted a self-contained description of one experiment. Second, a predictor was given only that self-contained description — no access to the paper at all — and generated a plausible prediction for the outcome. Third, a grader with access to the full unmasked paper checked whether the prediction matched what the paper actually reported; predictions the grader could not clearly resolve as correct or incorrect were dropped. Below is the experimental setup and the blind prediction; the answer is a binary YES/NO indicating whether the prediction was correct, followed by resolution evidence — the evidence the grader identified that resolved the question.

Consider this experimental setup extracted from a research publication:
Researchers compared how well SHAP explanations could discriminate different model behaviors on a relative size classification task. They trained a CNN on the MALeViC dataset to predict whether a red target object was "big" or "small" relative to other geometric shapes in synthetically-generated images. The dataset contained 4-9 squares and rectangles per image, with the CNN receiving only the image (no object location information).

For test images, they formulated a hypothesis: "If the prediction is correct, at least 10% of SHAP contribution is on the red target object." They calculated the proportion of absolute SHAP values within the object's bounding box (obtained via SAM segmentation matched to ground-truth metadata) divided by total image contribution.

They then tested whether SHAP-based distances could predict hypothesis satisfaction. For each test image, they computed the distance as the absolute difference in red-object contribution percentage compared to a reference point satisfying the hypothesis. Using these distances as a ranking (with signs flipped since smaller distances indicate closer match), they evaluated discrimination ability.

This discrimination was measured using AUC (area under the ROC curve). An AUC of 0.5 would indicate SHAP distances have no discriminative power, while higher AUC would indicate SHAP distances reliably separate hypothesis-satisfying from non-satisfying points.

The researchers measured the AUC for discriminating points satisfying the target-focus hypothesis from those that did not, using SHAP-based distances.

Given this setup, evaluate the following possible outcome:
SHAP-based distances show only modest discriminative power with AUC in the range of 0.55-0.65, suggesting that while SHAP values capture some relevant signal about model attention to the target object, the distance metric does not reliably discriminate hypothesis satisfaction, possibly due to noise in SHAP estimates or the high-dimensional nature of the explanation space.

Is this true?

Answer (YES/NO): NO